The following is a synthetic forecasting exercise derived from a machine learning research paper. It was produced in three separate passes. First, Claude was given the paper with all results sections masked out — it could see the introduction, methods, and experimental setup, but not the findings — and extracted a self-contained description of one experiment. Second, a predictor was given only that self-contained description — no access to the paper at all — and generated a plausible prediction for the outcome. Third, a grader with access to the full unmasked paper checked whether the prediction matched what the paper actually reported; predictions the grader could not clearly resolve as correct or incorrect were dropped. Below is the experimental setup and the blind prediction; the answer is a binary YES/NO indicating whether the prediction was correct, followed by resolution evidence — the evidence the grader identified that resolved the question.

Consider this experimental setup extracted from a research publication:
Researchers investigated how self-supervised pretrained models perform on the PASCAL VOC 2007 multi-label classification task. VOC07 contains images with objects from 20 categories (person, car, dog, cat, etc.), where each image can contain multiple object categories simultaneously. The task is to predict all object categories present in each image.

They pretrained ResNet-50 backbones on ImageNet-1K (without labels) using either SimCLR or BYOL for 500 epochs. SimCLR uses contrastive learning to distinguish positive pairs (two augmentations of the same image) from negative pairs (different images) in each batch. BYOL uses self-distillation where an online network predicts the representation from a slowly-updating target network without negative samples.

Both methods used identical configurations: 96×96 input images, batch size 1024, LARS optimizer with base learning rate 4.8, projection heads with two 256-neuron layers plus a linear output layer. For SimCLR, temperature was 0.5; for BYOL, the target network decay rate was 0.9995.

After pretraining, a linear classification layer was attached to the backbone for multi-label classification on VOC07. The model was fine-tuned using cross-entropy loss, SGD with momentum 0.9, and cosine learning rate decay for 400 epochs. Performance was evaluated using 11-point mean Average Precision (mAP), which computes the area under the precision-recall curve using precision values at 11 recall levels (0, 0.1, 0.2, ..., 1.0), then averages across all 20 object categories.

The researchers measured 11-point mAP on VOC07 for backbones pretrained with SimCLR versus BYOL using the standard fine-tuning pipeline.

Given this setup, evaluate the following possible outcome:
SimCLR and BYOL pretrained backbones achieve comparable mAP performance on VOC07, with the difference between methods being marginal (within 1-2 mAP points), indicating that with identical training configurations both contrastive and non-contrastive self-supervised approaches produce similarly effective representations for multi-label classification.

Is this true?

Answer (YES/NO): NO